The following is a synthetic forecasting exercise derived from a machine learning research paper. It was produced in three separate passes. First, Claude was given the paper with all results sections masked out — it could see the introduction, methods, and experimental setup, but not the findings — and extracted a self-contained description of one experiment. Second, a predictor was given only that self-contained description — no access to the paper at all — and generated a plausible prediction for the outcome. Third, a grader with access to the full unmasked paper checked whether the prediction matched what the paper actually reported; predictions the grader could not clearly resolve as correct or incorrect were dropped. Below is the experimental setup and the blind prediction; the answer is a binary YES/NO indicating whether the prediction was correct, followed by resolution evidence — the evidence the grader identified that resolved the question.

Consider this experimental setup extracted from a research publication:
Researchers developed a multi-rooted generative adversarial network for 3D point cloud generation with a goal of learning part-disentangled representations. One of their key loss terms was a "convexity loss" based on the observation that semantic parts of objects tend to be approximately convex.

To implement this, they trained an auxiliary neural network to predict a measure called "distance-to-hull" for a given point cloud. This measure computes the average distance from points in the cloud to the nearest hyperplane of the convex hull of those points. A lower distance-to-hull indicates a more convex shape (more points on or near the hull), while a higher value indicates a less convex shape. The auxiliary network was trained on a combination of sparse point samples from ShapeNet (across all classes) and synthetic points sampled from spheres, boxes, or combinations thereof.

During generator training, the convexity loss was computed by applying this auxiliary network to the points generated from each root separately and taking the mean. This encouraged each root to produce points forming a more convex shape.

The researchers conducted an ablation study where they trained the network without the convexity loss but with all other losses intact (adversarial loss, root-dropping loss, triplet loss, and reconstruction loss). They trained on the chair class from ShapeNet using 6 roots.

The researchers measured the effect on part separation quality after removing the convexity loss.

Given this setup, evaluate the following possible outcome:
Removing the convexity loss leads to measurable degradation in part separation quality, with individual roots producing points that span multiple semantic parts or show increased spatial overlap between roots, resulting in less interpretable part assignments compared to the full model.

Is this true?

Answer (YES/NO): YES